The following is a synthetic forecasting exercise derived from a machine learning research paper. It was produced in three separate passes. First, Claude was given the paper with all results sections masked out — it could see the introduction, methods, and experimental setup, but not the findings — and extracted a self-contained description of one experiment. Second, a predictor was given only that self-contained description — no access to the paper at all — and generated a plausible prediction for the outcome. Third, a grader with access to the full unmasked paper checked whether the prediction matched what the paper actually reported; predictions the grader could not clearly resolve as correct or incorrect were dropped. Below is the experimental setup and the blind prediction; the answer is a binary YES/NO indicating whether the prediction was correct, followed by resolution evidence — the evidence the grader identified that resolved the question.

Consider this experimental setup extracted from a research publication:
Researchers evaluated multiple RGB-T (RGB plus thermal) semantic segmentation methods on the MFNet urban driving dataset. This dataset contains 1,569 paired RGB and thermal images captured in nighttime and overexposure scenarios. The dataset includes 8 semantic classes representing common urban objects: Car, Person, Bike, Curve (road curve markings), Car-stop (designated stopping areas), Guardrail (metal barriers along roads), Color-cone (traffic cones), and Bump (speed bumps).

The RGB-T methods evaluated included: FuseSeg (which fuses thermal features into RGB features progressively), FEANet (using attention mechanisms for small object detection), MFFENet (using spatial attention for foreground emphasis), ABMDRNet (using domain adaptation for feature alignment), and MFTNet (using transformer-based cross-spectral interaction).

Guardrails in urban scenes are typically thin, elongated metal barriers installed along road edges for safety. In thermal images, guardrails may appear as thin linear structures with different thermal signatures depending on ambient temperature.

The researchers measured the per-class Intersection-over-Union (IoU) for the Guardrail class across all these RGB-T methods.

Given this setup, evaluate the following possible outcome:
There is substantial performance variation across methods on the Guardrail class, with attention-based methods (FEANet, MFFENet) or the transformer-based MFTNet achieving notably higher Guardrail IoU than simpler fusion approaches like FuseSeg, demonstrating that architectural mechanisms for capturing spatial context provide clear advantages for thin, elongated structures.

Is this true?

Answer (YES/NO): NO